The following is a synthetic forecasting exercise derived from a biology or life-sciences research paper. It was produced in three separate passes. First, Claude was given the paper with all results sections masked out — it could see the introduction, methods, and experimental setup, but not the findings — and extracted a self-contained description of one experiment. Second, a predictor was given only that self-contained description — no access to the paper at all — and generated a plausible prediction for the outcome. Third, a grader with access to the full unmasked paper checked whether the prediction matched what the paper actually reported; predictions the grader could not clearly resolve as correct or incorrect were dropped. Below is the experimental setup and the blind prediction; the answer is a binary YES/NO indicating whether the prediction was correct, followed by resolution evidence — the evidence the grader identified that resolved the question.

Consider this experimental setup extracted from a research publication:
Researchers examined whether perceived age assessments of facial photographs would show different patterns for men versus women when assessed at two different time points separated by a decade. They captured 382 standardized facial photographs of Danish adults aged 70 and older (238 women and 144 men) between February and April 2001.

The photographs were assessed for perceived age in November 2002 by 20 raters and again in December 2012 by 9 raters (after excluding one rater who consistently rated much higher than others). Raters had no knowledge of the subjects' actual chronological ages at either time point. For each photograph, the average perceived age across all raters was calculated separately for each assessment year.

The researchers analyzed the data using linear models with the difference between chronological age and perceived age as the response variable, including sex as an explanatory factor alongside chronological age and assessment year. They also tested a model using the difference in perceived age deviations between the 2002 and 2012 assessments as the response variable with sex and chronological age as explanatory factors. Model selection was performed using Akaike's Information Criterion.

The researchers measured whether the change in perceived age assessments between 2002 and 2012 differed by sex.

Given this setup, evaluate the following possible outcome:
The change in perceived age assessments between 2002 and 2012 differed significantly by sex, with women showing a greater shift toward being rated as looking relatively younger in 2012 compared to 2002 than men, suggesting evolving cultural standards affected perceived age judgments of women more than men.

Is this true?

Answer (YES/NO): NO